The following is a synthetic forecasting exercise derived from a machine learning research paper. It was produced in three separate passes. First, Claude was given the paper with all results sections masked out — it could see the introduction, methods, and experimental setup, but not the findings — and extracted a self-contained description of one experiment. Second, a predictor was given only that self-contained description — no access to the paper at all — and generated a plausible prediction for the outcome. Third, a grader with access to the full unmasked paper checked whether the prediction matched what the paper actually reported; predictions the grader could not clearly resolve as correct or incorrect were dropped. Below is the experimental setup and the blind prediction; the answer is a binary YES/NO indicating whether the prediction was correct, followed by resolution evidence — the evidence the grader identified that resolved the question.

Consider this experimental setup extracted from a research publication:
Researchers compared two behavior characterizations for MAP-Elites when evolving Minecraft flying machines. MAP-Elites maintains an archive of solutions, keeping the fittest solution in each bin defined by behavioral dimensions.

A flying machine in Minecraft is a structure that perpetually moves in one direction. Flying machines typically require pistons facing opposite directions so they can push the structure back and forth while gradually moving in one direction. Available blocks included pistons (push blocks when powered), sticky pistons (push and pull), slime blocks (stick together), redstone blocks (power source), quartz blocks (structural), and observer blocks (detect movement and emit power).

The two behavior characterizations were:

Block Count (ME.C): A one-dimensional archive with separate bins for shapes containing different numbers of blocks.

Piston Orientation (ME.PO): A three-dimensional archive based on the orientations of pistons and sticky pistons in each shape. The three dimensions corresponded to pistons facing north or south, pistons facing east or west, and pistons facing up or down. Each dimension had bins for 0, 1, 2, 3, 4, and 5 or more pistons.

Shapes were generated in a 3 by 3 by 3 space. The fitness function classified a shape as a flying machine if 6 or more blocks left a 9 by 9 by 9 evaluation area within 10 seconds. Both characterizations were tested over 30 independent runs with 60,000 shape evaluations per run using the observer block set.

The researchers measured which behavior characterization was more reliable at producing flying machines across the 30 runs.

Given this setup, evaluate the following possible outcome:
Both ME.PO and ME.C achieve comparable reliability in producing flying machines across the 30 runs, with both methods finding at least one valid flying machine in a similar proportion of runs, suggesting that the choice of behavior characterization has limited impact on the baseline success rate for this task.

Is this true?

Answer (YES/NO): NO